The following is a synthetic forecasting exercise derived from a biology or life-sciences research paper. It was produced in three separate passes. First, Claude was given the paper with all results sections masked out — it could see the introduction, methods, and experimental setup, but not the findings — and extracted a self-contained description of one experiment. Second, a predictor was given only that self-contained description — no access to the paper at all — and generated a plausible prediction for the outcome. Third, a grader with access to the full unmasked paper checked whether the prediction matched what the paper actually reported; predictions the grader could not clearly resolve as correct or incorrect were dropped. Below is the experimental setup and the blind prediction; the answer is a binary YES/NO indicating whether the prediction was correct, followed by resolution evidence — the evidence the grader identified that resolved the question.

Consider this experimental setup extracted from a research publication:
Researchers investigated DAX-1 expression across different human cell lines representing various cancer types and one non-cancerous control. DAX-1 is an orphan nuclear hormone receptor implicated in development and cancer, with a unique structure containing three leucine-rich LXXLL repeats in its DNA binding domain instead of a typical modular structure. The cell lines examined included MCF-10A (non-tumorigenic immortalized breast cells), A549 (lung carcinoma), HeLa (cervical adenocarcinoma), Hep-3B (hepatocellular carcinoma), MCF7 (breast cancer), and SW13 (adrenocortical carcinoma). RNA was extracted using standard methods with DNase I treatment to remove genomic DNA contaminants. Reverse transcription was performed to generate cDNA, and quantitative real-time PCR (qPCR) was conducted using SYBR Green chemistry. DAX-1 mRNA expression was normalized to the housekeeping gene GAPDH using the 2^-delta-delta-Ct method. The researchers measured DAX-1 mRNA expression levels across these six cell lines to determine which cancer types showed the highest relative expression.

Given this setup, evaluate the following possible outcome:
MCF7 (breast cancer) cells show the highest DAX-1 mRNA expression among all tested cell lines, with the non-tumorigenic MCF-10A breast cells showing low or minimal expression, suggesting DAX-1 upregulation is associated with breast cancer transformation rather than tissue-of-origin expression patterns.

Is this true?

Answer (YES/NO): NO